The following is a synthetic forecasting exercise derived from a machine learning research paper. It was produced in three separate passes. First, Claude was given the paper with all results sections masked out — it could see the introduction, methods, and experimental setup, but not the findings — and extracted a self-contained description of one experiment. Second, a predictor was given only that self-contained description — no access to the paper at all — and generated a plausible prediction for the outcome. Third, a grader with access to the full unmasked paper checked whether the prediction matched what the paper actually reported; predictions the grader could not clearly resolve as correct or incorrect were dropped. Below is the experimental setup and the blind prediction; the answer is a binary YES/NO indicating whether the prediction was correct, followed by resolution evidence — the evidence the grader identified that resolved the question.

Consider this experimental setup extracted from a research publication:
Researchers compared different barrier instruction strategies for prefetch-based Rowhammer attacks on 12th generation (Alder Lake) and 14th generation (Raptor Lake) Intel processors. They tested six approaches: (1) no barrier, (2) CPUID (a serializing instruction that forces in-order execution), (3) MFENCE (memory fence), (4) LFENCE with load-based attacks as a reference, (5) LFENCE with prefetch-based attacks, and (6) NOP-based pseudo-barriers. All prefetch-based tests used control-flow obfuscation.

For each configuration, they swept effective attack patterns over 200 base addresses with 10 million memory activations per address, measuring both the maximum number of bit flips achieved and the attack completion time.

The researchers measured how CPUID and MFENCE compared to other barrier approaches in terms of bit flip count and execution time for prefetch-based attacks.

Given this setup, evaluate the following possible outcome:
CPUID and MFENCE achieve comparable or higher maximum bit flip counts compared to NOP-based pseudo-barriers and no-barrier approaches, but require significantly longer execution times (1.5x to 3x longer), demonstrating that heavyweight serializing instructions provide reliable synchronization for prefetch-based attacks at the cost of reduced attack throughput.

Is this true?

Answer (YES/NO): NO